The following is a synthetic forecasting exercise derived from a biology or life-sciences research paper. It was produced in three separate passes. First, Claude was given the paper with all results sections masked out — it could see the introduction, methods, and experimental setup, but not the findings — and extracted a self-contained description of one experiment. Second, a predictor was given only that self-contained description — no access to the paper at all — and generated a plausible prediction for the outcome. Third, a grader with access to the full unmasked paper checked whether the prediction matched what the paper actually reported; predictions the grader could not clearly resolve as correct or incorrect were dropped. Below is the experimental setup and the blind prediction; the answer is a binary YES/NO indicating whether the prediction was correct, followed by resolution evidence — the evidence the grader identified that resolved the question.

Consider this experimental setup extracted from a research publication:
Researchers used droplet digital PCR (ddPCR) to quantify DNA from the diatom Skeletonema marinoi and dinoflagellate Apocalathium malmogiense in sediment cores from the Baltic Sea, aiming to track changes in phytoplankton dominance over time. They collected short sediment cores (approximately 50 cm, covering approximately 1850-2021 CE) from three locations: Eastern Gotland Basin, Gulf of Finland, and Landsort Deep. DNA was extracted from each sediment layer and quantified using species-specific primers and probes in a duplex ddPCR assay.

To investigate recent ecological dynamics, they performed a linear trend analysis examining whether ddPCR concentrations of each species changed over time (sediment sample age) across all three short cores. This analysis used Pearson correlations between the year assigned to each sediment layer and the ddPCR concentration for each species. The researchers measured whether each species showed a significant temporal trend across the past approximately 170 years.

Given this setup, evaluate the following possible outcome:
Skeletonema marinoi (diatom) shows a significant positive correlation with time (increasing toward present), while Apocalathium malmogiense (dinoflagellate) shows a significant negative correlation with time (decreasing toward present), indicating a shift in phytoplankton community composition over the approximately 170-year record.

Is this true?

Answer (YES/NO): NO